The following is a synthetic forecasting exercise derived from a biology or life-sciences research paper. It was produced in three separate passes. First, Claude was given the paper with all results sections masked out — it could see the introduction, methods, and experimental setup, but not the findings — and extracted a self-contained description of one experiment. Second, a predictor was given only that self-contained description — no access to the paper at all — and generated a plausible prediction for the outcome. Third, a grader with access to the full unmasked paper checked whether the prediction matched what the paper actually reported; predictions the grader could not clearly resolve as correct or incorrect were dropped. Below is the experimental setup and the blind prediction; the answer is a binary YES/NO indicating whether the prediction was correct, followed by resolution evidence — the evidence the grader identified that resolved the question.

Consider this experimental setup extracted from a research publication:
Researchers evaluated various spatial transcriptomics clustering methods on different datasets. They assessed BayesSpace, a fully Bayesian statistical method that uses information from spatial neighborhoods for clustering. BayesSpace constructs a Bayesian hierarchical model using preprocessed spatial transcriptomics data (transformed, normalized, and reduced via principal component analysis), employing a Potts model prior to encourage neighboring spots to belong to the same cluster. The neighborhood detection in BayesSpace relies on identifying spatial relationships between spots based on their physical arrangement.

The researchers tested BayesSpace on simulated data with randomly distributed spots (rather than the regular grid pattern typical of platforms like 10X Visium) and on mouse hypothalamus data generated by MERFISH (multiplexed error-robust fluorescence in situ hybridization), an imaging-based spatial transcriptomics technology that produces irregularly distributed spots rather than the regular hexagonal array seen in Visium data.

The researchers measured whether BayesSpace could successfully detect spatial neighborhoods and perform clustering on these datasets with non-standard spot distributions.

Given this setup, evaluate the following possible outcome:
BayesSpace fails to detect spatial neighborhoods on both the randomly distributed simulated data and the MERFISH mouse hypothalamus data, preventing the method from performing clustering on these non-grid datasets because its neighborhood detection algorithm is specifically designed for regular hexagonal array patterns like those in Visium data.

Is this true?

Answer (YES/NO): NO